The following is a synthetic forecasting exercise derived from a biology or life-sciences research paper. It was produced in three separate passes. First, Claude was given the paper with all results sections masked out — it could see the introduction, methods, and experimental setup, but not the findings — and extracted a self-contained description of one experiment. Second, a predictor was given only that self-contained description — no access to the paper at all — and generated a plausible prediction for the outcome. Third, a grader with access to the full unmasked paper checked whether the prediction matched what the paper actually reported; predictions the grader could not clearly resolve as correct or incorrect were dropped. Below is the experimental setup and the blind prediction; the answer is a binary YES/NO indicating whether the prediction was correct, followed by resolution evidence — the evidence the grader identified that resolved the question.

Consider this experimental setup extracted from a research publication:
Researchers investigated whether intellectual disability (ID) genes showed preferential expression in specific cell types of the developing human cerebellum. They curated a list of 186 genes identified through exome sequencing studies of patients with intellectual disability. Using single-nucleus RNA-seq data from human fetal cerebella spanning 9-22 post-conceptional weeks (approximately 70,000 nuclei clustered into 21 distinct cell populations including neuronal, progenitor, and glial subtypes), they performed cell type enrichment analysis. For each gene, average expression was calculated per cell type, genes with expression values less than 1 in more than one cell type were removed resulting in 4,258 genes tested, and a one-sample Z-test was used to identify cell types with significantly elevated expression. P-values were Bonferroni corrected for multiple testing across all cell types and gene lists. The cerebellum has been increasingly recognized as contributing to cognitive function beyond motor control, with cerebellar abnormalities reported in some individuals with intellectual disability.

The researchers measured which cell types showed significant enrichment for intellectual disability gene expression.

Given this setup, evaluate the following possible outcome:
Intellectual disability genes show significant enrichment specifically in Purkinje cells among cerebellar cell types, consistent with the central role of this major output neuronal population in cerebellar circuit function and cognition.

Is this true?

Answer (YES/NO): YES